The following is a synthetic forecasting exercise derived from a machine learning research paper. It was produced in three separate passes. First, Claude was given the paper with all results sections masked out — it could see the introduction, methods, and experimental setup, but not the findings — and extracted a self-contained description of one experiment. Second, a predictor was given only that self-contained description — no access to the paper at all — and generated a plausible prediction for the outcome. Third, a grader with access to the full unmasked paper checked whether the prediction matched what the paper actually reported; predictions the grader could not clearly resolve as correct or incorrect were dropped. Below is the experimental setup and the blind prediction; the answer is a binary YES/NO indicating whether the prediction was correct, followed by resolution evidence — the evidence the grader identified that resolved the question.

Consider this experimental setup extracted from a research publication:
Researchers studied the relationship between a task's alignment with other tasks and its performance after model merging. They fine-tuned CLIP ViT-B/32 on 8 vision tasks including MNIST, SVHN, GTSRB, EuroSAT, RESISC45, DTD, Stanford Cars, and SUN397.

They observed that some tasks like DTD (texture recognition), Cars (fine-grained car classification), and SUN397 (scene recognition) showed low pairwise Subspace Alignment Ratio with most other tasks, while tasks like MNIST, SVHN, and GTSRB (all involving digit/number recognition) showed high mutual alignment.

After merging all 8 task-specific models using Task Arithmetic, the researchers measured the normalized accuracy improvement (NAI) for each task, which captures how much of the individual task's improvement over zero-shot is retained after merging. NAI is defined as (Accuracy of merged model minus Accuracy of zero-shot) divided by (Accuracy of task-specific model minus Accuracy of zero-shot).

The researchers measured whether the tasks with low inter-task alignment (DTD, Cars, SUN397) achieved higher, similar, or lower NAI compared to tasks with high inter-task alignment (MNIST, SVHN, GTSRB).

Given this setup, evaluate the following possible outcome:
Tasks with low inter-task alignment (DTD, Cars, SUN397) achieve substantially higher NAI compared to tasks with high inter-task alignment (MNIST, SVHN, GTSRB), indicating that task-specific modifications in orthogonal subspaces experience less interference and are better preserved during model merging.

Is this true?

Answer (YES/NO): NO